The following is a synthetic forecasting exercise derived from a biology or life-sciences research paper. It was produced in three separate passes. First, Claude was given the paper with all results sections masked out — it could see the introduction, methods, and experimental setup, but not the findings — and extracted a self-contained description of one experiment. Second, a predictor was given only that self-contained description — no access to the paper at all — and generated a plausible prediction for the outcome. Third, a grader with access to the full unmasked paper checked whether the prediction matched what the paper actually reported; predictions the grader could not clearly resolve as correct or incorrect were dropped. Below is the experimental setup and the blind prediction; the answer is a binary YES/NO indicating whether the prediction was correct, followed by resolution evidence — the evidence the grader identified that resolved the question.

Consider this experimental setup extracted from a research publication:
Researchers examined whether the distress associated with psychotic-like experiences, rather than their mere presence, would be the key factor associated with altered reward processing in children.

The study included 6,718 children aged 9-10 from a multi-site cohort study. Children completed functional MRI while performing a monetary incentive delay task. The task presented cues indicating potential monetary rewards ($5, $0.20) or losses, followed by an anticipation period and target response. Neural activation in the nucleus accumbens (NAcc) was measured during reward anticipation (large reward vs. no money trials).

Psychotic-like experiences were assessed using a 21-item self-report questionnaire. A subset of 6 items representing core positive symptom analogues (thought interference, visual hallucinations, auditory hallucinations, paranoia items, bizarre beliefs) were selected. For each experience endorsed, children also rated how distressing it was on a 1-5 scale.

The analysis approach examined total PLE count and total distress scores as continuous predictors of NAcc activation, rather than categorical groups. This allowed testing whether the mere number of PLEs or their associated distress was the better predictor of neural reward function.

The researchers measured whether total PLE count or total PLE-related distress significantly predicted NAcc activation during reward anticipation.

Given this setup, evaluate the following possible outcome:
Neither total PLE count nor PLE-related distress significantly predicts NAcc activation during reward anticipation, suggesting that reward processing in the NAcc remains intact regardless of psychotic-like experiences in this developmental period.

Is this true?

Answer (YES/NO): YES